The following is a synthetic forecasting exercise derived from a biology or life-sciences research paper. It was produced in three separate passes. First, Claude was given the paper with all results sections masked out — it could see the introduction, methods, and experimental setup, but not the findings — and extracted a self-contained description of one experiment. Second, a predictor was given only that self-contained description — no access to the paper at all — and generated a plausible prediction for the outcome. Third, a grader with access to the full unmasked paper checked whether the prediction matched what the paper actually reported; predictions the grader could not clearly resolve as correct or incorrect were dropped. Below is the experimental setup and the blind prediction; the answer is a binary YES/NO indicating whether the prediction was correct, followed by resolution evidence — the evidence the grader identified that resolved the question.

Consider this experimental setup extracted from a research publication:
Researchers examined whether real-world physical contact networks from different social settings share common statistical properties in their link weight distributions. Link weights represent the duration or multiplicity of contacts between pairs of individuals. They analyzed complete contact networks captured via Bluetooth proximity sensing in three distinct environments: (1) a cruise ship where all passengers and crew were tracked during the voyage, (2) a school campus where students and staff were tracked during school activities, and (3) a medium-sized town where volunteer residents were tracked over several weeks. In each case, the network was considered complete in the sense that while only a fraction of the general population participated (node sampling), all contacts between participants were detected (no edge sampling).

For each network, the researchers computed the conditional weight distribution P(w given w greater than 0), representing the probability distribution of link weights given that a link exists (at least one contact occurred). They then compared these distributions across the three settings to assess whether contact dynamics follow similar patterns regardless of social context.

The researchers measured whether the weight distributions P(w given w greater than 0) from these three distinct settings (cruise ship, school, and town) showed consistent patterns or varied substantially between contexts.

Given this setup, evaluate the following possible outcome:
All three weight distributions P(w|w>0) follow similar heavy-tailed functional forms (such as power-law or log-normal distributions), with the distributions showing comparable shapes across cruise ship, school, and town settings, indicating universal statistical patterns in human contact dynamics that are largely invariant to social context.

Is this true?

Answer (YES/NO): YES